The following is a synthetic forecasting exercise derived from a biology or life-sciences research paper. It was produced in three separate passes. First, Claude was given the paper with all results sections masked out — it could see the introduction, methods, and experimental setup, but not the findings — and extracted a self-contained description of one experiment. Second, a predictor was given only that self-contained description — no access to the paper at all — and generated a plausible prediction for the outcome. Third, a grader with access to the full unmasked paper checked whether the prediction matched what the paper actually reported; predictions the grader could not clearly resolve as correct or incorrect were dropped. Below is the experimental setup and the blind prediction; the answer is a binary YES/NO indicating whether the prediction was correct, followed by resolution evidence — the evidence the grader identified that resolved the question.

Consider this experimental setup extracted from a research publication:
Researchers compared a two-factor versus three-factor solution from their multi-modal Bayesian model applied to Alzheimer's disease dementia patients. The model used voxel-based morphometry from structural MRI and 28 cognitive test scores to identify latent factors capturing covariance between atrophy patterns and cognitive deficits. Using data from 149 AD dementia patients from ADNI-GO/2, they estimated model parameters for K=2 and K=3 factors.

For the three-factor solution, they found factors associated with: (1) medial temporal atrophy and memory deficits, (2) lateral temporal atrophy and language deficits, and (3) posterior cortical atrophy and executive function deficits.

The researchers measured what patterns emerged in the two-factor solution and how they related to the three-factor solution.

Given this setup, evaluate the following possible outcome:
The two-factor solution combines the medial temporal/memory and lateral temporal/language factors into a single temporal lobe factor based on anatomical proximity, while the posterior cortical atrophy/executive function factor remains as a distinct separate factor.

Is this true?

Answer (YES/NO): NO